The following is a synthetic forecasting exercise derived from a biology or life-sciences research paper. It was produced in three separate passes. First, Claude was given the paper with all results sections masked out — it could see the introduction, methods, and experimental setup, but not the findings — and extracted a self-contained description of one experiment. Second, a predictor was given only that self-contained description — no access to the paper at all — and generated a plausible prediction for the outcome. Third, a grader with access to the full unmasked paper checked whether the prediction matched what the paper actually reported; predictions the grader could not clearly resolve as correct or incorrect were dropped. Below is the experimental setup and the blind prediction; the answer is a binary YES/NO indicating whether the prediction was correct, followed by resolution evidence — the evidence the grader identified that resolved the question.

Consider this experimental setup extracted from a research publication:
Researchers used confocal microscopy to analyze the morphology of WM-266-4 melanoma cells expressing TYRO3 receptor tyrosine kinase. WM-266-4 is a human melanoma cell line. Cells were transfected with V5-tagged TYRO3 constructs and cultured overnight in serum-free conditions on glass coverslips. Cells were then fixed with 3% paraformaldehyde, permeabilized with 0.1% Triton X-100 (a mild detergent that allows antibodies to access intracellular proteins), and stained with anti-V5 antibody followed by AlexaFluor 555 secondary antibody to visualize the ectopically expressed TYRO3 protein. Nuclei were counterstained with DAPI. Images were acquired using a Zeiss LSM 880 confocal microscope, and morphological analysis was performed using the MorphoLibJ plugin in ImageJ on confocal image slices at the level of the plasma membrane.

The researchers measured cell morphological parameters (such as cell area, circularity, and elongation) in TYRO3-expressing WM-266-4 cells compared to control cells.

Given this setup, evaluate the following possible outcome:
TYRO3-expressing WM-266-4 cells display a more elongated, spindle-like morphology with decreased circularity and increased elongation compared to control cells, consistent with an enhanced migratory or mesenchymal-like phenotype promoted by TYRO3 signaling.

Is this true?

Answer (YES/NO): NO